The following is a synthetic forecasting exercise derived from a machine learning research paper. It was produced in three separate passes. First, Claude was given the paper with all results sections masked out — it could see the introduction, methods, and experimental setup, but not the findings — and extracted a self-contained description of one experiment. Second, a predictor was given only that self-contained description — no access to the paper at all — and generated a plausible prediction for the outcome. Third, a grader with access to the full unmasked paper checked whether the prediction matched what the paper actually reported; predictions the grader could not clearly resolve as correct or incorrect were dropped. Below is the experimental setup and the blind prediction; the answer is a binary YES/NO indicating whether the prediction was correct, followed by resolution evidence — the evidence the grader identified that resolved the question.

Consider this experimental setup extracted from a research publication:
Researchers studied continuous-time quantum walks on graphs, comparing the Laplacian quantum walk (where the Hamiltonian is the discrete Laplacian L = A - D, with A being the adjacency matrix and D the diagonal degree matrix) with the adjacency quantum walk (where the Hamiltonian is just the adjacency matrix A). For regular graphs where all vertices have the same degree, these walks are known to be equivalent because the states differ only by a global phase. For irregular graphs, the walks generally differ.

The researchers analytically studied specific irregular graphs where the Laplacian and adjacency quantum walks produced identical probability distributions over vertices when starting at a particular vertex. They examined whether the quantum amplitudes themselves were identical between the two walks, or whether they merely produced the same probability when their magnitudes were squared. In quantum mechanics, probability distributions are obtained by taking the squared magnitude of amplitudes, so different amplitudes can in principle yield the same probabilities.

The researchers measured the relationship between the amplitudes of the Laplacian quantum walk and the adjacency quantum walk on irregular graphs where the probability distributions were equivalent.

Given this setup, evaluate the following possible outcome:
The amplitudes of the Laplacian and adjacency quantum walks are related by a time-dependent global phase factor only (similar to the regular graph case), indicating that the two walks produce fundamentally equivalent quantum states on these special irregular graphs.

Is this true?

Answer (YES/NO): NO